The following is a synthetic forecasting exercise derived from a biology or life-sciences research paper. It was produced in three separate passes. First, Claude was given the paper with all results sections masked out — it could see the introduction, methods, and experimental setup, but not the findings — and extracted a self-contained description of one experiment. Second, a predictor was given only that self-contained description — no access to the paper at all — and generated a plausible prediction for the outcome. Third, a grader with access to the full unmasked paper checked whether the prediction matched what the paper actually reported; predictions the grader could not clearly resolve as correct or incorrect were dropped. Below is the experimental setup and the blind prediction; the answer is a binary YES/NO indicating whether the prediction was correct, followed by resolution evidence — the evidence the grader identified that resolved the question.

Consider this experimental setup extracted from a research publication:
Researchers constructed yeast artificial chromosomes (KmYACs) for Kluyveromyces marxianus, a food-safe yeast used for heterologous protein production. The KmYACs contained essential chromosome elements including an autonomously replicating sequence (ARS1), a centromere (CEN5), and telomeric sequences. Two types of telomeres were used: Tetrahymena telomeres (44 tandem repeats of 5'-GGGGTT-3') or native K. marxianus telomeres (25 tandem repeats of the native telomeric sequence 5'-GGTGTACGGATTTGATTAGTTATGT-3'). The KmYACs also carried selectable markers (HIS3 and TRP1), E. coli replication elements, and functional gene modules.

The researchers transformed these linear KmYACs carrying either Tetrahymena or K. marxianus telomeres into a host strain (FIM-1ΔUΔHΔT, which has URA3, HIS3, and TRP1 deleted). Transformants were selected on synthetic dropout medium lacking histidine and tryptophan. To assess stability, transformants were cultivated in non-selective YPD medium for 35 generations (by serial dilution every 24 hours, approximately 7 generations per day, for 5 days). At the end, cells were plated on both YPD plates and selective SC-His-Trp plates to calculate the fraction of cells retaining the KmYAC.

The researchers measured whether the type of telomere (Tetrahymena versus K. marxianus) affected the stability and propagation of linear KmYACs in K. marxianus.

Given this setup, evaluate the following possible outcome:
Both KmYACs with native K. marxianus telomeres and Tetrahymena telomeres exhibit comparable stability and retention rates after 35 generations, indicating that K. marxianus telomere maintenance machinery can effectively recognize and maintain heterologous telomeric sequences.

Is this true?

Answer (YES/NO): YES